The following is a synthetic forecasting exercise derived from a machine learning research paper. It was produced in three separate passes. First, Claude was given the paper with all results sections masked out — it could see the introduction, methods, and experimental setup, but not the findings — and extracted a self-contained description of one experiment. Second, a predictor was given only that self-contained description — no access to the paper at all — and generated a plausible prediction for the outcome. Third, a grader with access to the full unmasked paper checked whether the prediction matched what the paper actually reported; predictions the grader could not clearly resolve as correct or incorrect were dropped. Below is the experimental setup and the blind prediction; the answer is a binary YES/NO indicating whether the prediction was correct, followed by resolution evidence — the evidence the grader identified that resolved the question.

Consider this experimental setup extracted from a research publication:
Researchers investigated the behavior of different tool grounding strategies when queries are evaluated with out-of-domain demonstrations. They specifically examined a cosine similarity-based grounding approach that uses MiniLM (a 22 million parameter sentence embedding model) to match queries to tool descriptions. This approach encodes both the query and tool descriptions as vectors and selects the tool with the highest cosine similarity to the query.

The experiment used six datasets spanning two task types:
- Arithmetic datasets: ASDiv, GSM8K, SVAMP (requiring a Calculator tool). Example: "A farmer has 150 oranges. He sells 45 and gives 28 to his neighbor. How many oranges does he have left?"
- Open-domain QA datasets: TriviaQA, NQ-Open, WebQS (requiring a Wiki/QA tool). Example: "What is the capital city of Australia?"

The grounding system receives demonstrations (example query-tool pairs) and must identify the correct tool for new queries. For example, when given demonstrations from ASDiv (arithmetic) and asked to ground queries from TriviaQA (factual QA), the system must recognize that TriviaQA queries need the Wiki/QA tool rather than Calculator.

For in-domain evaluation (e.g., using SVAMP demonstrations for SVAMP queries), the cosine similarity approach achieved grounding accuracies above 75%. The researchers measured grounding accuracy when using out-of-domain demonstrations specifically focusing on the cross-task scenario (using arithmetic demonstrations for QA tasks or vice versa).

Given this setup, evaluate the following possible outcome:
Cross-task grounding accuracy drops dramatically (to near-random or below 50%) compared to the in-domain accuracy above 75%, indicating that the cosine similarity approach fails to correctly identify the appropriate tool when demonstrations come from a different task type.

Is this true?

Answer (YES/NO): YES